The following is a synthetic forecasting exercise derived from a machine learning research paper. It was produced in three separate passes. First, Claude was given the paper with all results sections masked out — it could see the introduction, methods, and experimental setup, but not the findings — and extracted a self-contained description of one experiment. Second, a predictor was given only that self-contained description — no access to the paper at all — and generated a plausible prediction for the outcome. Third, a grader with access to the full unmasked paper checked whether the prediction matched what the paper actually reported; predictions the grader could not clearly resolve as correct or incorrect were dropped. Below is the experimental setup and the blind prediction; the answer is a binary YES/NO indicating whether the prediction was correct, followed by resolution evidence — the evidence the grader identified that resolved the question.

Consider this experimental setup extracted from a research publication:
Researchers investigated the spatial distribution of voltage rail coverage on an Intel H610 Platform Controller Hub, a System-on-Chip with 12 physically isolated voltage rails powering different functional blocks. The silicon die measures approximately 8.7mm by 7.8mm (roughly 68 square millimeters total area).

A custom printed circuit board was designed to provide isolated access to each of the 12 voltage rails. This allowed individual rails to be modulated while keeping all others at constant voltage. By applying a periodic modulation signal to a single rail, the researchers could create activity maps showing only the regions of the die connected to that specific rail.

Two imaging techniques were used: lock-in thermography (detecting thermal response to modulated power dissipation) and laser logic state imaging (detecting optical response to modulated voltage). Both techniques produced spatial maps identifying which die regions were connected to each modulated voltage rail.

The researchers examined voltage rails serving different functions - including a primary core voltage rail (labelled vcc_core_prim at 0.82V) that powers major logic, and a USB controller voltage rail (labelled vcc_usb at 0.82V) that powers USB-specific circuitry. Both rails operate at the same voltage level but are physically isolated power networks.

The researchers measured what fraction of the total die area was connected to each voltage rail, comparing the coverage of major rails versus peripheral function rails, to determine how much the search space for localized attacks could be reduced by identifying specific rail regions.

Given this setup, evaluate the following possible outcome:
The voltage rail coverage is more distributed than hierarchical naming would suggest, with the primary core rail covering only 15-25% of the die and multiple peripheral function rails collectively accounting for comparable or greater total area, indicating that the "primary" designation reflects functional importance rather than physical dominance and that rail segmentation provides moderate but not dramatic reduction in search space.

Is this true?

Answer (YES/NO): NO